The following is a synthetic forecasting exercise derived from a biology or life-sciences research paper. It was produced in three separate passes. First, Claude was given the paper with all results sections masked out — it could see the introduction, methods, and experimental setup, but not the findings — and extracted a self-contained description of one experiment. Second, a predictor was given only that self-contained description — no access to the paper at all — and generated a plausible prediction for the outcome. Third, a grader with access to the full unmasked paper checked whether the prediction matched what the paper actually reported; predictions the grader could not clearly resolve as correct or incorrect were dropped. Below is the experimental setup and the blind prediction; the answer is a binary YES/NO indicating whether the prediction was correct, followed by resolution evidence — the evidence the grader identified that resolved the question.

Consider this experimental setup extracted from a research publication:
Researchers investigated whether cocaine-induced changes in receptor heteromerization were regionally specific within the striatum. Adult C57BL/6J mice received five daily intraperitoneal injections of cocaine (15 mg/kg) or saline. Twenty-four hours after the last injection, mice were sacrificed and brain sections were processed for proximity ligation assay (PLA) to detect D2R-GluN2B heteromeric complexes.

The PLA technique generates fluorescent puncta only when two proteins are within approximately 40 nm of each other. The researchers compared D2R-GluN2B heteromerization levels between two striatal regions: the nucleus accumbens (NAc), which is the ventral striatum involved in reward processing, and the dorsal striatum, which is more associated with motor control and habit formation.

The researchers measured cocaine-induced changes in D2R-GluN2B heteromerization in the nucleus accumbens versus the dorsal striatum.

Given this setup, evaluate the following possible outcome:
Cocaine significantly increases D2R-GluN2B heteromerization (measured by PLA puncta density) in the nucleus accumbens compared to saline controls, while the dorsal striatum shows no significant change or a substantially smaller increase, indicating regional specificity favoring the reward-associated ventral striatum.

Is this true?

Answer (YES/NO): YES